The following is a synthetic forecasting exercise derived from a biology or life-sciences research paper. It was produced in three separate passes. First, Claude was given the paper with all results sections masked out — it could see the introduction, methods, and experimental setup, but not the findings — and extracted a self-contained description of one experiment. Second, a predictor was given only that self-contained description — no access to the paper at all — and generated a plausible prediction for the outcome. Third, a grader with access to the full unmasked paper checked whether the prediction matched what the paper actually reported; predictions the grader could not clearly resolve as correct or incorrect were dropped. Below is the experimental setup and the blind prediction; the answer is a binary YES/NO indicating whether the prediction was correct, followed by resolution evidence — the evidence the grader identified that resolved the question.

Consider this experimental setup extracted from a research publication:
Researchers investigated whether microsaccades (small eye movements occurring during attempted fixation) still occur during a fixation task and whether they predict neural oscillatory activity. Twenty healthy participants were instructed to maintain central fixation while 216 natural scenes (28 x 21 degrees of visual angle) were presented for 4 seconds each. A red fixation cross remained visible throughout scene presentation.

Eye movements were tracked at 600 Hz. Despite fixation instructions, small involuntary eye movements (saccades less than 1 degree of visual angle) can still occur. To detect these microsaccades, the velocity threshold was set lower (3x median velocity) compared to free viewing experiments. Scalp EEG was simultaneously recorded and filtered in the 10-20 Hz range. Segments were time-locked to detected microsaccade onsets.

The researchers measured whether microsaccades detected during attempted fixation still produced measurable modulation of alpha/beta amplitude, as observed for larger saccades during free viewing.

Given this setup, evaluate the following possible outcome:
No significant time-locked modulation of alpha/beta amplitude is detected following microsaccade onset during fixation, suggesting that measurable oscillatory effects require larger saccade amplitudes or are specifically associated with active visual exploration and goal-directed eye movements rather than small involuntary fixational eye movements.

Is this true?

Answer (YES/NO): NO